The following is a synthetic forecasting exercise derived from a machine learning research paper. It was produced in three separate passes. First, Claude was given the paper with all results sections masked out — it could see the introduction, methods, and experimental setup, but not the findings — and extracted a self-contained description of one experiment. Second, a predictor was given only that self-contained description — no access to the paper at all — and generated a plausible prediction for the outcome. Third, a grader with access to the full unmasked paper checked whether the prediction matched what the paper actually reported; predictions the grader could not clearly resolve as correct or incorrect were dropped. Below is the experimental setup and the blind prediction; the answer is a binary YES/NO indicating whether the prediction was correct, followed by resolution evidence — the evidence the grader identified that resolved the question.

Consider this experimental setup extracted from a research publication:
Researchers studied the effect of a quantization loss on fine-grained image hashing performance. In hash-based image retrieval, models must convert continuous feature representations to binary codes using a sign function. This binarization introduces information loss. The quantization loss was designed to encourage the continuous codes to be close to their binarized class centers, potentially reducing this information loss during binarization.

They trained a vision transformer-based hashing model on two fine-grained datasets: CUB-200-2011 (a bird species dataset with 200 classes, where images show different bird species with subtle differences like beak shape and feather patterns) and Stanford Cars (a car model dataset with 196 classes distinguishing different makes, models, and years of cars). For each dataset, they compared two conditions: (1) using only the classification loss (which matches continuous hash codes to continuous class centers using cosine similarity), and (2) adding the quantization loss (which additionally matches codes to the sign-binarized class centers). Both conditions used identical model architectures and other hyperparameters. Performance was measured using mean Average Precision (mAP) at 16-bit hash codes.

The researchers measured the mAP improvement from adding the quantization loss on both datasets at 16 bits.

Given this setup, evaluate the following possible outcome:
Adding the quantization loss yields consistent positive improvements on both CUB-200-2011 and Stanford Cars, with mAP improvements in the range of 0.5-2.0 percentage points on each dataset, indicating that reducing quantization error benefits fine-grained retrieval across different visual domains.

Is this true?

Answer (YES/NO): NO